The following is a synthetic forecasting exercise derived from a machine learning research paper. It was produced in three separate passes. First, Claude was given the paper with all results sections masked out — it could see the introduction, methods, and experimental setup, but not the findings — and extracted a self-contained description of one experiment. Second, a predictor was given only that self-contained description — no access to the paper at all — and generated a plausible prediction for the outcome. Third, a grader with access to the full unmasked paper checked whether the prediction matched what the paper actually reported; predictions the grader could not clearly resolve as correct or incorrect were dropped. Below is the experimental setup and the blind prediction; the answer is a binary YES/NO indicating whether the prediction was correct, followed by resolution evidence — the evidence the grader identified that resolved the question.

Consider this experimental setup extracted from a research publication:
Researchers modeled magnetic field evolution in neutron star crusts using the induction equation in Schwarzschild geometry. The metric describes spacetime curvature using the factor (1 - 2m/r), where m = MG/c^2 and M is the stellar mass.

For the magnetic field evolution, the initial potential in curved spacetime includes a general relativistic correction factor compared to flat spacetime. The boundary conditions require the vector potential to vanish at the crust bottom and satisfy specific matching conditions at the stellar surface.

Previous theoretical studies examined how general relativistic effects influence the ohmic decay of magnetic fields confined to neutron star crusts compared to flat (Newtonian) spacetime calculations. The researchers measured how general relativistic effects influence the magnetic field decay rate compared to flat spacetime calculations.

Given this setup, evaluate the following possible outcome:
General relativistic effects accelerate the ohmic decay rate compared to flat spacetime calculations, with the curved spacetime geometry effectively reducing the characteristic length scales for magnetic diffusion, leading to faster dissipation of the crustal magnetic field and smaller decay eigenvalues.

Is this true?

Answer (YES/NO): NO